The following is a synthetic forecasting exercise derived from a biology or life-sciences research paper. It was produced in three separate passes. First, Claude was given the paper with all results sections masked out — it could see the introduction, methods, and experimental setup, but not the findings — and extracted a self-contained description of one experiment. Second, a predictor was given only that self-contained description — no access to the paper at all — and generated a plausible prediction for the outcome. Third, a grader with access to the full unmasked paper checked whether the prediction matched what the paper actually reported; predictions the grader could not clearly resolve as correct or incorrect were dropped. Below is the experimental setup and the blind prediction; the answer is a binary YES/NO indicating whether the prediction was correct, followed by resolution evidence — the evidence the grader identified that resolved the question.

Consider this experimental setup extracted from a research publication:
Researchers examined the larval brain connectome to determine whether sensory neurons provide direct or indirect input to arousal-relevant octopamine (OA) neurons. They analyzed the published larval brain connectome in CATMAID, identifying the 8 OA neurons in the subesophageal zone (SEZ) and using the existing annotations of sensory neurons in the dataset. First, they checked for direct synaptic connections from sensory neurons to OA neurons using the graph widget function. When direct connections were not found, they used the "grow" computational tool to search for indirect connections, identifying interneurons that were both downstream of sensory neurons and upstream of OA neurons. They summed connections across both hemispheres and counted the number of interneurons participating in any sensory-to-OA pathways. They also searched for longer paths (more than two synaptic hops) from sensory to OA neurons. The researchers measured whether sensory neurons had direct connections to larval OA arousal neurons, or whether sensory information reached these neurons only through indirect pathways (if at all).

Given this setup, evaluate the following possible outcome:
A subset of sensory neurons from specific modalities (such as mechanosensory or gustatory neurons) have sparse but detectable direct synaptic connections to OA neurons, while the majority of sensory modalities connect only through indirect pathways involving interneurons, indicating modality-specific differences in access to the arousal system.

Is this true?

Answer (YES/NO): NO